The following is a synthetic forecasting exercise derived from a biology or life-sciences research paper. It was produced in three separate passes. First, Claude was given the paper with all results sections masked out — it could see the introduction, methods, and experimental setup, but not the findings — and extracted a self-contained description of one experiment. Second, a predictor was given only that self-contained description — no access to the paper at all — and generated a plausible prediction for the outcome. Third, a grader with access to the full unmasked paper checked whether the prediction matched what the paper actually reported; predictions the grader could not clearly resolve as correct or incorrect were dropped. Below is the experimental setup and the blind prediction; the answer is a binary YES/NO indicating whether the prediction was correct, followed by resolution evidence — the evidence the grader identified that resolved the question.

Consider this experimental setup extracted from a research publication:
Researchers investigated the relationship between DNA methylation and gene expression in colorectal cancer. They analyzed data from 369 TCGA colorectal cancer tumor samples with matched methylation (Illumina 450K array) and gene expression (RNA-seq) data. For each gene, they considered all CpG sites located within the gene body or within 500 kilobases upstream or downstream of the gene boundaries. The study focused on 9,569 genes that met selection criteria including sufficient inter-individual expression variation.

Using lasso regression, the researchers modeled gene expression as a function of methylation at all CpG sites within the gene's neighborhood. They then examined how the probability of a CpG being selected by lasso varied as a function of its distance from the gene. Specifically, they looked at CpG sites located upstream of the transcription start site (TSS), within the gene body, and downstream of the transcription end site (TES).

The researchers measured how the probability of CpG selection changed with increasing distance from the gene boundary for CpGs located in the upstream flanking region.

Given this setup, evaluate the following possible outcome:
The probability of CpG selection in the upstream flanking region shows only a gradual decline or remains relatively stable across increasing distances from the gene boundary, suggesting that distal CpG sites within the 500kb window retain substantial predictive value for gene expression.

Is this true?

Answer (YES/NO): NO